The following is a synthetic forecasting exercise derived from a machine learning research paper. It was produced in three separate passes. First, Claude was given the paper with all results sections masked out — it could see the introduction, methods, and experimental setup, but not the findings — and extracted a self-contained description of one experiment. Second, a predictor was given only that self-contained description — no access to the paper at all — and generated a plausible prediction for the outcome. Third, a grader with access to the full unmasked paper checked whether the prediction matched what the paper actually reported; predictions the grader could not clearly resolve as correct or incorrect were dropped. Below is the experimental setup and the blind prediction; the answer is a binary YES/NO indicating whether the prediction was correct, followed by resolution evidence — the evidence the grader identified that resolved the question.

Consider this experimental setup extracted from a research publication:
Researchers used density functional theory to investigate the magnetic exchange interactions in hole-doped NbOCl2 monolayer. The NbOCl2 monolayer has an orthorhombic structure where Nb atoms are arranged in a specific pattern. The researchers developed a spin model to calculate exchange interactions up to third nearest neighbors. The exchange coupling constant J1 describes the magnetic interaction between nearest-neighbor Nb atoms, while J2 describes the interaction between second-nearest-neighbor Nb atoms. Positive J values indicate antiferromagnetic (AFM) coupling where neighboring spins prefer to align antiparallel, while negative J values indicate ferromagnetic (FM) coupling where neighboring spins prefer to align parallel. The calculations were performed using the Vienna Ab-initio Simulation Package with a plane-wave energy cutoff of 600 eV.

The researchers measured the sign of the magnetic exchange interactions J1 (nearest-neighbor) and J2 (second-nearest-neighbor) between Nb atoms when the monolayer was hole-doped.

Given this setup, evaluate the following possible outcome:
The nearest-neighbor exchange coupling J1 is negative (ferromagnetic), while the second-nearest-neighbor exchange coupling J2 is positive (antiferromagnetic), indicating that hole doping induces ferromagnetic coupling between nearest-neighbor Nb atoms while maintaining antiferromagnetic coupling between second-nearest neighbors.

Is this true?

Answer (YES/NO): YES